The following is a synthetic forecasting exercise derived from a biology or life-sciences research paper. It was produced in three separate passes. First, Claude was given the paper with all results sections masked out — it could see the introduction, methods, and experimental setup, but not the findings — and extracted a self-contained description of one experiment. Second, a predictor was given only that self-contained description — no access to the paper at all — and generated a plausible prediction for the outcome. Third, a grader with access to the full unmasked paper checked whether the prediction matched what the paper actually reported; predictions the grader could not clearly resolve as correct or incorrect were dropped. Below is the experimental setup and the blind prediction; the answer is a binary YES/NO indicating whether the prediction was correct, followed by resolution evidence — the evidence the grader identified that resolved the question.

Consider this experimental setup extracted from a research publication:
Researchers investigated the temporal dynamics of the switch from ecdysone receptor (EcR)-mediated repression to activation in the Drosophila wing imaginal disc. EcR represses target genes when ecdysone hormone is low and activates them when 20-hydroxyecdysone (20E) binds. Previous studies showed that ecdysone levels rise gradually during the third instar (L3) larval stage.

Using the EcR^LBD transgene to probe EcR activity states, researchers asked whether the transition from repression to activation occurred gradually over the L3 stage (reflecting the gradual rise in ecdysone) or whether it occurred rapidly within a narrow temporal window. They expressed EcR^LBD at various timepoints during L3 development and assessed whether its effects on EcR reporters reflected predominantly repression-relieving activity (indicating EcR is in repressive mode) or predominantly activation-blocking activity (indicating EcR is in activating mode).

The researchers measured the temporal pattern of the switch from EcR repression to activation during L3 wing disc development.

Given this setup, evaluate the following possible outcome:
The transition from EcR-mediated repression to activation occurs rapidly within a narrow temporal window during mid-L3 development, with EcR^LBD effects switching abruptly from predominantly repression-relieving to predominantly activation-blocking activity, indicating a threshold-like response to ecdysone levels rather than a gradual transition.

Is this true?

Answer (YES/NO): YES